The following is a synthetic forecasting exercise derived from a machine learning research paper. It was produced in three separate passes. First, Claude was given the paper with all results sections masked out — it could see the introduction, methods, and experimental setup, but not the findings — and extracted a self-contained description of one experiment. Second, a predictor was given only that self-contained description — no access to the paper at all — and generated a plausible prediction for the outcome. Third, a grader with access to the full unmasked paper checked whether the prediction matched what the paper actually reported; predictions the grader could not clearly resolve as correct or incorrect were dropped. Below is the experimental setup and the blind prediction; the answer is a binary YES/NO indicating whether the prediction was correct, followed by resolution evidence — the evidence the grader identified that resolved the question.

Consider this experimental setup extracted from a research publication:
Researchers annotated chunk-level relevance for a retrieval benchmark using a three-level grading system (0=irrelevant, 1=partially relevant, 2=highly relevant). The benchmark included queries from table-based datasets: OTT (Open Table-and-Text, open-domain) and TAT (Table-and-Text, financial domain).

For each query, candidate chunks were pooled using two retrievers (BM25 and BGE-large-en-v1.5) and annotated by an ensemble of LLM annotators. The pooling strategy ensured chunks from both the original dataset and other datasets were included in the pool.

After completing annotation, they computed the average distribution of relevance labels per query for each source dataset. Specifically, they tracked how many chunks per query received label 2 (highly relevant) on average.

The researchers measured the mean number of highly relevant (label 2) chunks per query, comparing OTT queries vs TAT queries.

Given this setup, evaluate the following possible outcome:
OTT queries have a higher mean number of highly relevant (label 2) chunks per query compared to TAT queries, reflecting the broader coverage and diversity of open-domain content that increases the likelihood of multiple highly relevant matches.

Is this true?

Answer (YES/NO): NO